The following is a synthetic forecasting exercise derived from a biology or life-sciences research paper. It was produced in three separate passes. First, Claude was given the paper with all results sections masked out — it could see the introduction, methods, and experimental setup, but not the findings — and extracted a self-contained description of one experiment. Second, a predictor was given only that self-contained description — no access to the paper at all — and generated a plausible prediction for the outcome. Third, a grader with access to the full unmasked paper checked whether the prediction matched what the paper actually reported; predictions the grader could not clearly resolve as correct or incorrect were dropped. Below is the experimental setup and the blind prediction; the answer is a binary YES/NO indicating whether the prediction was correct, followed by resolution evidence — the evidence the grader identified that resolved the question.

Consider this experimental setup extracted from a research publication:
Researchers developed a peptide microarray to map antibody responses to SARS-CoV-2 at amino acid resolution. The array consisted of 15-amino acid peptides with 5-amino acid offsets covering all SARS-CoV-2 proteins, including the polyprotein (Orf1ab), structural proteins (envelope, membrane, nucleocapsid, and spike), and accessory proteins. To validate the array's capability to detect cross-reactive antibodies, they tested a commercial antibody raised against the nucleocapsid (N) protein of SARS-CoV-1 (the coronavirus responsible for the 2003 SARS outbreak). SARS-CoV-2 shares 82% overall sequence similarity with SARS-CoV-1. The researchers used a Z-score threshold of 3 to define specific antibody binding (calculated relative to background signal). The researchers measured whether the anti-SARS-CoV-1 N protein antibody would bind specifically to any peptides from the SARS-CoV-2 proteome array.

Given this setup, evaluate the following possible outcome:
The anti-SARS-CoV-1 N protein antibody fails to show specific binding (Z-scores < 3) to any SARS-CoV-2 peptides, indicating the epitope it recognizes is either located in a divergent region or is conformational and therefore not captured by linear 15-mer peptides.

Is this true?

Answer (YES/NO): NO